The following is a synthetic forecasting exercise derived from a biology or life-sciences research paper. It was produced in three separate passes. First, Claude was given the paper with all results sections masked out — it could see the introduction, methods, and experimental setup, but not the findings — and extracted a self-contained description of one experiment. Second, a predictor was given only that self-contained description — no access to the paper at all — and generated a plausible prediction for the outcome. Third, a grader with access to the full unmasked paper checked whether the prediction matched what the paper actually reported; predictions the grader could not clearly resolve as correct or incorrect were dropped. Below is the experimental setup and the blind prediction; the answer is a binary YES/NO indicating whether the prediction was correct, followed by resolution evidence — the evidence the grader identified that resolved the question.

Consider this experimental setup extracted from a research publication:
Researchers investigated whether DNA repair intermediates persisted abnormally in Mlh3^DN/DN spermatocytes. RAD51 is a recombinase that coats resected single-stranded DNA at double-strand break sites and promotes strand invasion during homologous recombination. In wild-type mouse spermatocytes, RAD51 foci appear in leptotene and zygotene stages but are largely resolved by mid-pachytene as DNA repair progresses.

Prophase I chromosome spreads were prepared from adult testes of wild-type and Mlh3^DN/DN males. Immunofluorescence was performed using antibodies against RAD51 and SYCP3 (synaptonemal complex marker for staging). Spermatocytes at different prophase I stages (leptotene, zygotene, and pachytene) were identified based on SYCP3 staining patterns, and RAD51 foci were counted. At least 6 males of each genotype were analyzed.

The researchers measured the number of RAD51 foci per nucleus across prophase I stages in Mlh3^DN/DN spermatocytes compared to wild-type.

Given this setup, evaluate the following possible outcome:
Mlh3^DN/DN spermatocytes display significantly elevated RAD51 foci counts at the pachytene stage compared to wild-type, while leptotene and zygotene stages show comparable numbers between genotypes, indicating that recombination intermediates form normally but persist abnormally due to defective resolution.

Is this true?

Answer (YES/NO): NO